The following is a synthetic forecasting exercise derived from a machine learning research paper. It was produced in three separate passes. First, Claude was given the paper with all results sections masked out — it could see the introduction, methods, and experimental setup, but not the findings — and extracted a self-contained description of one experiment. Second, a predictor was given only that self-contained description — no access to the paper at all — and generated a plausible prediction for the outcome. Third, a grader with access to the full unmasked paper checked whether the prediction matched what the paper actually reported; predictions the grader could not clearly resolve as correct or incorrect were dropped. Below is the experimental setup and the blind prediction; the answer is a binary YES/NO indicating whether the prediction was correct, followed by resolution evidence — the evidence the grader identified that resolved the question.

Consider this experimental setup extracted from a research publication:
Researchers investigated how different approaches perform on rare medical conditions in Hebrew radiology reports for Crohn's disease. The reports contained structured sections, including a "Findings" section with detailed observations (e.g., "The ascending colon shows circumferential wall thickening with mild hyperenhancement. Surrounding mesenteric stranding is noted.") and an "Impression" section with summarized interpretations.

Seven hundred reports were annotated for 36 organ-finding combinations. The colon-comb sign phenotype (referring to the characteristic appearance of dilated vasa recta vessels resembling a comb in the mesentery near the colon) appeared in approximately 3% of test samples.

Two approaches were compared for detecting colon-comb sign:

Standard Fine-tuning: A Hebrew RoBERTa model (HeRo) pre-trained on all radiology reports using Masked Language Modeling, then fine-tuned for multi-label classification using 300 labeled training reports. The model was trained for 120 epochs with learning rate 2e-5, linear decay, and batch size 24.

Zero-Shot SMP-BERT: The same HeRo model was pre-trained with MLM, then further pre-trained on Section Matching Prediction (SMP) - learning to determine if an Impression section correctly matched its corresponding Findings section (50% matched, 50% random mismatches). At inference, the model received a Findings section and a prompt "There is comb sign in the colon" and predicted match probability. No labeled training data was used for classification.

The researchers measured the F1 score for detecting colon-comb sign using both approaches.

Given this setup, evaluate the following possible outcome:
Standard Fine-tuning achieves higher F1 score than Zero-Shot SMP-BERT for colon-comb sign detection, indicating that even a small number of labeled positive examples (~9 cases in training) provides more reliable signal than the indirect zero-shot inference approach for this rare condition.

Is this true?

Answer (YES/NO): YES